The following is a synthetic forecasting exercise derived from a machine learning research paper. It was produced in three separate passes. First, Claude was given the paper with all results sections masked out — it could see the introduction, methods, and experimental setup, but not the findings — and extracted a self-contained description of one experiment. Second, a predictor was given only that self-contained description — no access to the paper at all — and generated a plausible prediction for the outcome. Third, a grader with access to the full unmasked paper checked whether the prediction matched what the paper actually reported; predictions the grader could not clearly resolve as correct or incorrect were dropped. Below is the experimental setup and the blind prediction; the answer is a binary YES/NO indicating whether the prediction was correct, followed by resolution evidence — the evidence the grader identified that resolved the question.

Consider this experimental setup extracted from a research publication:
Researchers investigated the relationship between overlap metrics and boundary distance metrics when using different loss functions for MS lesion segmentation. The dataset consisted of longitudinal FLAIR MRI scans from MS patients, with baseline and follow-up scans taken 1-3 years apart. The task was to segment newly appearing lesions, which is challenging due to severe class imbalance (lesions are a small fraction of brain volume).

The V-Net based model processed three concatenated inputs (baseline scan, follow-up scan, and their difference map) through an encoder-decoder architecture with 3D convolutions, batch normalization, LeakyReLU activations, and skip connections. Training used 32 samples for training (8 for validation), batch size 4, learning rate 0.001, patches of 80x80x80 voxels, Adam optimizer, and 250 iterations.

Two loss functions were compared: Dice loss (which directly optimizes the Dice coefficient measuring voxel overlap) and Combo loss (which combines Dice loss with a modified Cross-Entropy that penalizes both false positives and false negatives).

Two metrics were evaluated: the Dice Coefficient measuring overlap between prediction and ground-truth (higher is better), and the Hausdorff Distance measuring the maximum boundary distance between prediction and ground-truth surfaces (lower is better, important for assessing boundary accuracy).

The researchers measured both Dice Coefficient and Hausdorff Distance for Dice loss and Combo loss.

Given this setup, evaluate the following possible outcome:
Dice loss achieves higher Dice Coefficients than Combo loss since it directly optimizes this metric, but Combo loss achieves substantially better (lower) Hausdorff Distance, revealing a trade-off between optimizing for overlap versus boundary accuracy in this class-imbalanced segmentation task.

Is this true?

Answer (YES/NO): YES